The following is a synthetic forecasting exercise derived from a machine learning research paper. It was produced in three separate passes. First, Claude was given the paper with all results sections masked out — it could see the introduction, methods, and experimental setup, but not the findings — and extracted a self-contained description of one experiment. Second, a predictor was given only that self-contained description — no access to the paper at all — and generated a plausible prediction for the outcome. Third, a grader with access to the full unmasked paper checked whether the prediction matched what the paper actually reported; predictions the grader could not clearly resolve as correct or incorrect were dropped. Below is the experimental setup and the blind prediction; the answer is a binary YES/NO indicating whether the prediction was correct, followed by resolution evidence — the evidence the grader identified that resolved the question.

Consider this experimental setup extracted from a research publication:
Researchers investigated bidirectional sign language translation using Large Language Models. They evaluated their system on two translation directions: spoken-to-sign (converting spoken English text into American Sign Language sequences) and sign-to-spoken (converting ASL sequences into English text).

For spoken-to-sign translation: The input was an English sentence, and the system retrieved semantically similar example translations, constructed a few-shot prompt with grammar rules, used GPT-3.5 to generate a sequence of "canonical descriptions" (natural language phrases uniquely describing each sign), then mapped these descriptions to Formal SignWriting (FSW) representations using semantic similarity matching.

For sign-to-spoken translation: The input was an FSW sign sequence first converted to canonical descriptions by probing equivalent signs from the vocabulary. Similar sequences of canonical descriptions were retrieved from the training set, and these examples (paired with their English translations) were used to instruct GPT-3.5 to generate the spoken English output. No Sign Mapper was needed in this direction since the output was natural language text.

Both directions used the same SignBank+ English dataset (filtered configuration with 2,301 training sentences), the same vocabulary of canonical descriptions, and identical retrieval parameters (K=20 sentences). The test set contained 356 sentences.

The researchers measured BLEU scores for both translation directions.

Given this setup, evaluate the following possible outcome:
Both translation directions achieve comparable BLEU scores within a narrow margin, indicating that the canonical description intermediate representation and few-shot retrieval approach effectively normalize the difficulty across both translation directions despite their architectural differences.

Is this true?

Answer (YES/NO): YES